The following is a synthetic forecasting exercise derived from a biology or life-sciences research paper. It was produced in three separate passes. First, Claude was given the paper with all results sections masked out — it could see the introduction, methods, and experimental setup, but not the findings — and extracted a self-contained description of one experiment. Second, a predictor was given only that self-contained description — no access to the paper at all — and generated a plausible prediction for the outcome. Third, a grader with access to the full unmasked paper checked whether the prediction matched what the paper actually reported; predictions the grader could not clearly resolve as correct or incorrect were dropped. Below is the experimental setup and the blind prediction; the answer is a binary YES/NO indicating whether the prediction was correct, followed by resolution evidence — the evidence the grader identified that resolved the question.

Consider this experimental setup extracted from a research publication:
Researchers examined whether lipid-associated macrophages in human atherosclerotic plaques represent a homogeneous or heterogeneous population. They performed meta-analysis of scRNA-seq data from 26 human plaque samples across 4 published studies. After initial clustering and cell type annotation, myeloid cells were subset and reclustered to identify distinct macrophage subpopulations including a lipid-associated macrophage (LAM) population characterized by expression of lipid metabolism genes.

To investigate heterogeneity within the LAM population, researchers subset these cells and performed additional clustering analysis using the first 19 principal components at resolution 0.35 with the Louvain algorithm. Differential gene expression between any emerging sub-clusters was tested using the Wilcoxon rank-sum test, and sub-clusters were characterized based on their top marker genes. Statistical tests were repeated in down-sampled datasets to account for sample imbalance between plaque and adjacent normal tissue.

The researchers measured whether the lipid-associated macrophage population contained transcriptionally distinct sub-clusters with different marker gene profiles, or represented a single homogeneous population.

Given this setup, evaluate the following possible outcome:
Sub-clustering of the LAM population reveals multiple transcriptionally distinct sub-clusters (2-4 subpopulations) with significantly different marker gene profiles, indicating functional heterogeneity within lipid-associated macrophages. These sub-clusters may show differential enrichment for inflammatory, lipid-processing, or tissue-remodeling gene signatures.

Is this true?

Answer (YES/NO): YES